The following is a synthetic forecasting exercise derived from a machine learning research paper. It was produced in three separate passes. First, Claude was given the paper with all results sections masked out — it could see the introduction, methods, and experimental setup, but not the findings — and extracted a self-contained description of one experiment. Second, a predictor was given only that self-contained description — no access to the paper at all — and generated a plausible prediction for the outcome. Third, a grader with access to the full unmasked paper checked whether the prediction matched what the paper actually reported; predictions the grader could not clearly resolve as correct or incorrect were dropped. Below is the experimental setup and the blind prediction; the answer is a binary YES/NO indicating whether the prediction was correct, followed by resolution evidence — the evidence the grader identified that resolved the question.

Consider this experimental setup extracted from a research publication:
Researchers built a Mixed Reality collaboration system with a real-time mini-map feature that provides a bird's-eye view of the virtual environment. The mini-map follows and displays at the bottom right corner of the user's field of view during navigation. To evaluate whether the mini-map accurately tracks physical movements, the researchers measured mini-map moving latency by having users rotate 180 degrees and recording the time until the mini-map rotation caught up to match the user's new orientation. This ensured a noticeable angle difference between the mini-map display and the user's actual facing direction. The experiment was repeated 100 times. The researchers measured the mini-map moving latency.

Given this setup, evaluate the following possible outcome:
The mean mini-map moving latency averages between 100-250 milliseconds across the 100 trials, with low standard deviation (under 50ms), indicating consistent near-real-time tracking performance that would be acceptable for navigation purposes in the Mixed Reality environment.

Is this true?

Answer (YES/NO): NO